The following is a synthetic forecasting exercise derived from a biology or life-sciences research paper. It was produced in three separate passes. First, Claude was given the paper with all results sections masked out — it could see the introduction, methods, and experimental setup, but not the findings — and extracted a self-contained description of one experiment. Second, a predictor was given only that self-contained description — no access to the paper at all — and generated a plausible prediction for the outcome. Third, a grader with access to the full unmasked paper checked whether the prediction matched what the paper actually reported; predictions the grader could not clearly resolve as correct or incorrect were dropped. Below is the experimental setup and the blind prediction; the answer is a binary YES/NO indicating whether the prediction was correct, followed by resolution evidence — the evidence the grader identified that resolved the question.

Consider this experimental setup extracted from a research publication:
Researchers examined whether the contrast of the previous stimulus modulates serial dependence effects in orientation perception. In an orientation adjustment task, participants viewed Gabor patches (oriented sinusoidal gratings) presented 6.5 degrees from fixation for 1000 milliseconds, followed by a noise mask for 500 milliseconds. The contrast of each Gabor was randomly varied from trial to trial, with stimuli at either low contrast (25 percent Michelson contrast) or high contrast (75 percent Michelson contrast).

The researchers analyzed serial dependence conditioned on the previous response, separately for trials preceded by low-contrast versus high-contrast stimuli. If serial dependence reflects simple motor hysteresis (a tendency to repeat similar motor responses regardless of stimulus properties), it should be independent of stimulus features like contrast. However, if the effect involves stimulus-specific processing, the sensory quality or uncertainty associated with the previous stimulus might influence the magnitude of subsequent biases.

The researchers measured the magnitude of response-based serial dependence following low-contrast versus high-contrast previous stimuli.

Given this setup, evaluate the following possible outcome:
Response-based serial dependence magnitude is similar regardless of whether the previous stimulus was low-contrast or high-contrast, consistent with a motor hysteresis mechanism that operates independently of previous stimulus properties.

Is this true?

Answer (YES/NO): NO